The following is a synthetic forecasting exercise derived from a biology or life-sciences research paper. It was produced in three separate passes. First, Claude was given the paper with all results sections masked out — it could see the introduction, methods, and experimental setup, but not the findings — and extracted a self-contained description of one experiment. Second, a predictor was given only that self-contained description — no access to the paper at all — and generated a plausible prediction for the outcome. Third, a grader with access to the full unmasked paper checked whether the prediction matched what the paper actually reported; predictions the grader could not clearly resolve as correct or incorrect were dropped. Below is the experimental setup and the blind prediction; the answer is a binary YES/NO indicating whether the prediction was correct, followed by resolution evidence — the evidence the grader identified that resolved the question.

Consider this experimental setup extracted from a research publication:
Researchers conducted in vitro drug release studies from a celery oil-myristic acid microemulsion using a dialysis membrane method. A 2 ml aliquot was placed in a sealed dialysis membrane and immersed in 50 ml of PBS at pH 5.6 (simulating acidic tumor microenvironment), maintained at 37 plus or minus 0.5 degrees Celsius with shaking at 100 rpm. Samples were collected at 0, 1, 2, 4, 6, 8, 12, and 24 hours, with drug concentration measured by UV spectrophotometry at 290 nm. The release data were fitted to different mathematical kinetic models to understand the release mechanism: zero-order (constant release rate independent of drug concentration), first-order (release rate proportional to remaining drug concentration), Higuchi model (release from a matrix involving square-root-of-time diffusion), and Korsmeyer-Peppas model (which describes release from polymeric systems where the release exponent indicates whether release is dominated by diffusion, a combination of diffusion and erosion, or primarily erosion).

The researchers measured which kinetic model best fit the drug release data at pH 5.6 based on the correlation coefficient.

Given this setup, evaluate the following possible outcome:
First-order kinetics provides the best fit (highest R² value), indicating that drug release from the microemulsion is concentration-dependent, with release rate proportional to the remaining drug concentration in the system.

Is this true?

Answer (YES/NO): NO